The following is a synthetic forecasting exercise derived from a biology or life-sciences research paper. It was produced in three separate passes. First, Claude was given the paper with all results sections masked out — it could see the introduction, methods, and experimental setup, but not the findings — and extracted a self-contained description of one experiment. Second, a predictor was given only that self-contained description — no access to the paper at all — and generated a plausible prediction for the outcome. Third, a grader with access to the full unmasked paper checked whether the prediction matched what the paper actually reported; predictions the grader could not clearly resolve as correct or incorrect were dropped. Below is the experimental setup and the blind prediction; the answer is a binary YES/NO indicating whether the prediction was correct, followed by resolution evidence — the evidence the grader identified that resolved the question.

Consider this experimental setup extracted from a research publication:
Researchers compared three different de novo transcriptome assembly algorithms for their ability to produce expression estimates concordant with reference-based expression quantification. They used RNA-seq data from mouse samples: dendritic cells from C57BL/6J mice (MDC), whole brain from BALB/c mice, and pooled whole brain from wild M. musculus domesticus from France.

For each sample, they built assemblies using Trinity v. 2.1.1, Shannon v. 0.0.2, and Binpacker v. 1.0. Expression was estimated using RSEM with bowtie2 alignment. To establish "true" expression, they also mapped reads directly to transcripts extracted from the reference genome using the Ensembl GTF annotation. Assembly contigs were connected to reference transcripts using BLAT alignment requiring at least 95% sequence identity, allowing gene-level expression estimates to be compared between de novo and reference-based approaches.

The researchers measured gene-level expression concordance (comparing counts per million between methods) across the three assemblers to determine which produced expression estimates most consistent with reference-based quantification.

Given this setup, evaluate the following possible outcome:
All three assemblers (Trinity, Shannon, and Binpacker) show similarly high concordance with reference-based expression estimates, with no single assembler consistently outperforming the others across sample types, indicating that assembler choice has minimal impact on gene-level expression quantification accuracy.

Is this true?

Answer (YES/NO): NO